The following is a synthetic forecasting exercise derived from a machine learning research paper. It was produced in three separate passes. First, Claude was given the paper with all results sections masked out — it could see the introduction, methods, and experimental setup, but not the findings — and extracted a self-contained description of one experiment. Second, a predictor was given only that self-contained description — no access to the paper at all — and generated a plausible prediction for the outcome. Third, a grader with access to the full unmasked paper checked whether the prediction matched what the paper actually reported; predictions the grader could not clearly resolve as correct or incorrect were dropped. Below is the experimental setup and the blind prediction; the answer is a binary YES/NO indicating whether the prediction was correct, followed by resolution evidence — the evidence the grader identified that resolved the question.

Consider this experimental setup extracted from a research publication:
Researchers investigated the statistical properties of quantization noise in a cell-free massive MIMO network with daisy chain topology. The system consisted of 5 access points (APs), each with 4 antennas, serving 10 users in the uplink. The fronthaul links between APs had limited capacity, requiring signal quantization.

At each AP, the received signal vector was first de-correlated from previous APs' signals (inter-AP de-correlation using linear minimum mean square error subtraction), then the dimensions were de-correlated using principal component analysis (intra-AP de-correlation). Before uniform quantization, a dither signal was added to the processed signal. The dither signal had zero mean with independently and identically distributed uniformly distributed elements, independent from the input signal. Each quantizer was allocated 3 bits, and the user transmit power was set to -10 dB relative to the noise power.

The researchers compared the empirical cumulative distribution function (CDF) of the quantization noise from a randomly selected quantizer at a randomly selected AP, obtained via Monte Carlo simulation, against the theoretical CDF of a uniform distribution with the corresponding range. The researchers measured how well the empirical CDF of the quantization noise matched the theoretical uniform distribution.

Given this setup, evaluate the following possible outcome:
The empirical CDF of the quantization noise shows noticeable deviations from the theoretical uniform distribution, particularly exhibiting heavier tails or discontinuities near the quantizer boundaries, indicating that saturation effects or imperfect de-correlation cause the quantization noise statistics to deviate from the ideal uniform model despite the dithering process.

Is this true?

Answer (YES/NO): NO